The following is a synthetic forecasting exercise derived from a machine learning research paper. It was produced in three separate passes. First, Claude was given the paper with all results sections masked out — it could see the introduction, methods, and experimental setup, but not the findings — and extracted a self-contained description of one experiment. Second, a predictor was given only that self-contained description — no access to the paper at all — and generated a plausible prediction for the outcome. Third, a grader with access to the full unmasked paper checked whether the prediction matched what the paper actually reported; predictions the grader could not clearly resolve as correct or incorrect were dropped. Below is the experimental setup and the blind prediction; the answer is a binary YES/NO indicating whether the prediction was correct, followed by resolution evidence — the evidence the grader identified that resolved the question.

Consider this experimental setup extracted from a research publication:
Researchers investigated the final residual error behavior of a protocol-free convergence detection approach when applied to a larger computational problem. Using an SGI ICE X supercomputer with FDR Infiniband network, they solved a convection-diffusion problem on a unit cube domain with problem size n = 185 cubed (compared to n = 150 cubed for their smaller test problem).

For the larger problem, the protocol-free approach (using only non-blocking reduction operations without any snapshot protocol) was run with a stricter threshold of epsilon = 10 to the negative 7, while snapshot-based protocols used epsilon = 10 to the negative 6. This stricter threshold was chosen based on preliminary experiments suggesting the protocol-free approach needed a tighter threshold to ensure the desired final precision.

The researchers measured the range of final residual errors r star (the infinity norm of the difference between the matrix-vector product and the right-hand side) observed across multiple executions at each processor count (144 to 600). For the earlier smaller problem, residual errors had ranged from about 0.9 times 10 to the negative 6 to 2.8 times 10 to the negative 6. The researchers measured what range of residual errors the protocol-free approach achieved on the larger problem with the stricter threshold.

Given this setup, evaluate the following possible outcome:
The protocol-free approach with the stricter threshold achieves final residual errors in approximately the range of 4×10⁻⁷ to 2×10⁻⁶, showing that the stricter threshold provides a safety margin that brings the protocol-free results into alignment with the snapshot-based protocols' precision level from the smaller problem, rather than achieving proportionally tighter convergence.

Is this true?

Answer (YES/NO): NO